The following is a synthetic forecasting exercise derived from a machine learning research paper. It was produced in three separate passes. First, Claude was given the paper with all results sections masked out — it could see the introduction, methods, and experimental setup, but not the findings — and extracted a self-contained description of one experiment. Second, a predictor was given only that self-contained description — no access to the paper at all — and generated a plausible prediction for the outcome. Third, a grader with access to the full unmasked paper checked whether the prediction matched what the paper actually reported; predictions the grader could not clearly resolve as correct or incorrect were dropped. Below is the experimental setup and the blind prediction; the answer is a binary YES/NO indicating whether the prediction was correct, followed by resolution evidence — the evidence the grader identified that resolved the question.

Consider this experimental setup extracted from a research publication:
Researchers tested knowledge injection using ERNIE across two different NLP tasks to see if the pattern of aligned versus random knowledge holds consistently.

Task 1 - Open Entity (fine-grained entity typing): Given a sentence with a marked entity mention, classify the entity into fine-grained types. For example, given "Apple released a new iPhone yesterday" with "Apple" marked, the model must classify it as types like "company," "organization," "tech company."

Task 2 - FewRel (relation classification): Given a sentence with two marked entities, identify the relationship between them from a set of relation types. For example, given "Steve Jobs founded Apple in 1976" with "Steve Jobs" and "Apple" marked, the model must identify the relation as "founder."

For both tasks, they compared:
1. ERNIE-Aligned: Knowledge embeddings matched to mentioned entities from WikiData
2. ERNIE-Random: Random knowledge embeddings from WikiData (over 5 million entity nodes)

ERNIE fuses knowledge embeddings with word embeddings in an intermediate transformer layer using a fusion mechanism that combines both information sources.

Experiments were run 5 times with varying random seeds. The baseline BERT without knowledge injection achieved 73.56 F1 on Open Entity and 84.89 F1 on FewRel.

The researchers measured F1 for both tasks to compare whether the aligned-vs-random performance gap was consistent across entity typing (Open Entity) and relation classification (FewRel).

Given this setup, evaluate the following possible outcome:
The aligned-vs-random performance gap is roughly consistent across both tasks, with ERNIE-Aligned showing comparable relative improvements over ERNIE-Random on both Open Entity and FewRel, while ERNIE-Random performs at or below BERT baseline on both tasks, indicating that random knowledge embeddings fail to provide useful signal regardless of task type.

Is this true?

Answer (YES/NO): NO